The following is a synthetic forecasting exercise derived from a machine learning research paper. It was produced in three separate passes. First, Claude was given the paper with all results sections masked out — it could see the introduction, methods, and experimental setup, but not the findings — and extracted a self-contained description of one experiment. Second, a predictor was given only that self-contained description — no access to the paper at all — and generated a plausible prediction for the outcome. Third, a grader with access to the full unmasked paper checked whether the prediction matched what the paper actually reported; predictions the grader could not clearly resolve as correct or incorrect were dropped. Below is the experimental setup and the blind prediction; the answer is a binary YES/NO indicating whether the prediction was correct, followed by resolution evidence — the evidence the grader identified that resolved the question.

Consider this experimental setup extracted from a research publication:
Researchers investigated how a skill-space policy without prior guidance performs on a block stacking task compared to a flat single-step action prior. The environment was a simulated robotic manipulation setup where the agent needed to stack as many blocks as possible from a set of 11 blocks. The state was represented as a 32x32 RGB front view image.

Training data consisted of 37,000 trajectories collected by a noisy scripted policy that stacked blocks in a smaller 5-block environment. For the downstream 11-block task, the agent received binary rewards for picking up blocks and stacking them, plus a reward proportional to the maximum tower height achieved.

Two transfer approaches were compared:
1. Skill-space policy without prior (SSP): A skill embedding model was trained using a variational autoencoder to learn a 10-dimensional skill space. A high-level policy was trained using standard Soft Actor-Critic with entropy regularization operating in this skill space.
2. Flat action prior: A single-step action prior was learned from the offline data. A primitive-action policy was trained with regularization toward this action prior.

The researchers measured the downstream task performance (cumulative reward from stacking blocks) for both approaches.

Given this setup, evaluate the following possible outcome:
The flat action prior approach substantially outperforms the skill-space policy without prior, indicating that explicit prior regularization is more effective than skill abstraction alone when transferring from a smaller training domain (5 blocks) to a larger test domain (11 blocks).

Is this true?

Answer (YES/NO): YES